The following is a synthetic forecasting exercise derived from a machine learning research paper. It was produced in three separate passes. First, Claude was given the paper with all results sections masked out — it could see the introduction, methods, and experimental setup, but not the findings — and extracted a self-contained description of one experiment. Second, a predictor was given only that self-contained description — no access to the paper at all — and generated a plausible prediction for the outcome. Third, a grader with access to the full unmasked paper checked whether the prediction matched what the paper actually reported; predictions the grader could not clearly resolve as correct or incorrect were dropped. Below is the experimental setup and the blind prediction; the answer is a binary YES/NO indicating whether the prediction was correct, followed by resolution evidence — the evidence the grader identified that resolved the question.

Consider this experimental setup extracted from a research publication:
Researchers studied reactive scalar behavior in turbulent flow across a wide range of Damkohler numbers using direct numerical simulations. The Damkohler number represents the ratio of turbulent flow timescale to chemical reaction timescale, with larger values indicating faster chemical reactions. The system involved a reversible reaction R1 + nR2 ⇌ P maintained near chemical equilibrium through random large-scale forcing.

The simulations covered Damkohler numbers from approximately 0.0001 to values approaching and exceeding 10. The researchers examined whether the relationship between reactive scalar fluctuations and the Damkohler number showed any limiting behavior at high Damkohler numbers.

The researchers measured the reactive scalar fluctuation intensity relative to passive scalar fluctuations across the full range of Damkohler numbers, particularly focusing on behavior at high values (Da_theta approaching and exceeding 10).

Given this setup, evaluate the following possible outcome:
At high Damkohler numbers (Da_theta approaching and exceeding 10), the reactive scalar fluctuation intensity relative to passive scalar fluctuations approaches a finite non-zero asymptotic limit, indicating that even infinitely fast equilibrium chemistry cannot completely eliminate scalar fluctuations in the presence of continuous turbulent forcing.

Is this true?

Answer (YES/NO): YES